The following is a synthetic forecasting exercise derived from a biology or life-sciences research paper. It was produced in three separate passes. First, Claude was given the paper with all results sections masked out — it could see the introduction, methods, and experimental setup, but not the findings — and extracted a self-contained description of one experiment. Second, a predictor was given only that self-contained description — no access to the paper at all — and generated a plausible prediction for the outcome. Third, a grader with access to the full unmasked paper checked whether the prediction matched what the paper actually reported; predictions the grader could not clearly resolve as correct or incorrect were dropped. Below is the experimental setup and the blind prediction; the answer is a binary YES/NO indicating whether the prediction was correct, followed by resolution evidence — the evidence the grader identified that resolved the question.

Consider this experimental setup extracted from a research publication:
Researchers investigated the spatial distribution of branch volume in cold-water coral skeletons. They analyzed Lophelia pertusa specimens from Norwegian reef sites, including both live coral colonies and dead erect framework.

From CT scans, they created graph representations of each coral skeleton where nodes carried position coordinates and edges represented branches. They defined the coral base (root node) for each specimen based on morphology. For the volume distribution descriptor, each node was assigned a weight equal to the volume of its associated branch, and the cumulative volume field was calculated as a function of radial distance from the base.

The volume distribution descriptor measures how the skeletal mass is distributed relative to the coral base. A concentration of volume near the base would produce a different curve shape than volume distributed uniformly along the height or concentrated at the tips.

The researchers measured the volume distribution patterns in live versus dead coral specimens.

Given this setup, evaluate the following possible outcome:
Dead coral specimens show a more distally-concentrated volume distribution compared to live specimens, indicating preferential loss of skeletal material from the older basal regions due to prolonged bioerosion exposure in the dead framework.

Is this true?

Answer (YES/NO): NO